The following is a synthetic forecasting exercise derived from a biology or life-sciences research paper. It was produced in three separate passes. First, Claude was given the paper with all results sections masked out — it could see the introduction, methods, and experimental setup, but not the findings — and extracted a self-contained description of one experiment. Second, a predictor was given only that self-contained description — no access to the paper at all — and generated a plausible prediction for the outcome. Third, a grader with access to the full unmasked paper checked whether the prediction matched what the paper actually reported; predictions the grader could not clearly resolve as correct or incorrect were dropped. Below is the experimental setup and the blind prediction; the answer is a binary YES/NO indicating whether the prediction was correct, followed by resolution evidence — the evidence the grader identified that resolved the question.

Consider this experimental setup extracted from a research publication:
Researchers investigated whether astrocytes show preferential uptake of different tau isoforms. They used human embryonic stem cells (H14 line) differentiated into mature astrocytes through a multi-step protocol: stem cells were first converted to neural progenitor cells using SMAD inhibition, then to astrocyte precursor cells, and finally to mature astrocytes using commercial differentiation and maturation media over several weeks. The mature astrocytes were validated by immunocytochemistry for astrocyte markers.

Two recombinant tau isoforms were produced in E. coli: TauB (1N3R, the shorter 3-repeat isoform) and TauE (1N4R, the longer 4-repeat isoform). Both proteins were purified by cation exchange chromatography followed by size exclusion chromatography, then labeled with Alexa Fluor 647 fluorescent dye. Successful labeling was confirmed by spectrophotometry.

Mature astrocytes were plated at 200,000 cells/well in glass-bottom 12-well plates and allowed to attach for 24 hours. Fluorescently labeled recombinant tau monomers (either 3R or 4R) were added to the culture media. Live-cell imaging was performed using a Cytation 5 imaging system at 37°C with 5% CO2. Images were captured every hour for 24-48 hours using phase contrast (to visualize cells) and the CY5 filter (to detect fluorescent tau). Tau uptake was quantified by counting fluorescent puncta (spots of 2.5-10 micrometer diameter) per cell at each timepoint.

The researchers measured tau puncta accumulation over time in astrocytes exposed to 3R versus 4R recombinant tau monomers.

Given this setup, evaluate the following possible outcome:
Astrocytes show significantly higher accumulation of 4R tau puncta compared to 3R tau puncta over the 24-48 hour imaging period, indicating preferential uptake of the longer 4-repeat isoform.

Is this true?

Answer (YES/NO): YES